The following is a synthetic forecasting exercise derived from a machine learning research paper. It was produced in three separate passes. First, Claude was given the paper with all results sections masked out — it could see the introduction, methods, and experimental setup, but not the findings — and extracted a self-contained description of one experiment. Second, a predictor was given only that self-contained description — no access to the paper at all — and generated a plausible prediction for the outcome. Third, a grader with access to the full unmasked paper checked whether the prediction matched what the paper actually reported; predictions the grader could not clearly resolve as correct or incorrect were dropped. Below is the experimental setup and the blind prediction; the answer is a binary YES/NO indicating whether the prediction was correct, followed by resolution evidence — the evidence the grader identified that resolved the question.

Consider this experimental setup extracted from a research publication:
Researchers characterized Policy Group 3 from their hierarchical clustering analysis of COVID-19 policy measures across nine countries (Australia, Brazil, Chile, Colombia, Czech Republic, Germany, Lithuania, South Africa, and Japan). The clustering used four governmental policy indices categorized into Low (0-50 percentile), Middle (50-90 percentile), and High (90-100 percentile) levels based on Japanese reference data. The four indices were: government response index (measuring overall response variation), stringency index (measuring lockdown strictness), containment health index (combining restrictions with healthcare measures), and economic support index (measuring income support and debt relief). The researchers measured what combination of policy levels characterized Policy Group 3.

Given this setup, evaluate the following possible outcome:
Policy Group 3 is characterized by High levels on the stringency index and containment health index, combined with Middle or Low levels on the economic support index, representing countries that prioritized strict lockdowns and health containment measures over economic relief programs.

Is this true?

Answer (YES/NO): NO